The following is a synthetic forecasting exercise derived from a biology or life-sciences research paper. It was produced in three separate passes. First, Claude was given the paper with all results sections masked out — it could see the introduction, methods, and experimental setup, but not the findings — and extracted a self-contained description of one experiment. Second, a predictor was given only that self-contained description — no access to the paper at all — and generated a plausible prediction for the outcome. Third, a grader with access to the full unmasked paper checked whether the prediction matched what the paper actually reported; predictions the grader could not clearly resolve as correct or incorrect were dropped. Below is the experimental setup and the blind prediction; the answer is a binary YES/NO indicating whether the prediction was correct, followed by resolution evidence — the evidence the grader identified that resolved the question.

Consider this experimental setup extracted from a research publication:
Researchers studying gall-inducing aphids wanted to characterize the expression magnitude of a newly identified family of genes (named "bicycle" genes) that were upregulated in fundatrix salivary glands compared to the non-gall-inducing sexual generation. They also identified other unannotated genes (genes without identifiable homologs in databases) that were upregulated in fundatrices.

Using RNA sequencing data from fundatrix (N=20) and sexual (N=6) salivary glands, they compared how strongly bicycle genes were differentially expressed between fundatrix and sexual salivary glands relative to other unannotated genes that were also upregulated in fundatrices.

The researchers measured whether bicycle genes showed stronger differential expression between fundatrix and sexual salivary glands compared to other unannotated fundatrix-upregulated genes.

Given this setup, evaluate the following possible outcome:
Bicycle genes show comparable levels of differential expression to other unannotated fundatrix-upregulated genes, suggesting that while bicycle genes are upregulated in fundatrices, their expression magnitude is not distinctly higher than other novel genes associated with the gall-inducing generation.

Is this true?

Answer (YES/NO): NO